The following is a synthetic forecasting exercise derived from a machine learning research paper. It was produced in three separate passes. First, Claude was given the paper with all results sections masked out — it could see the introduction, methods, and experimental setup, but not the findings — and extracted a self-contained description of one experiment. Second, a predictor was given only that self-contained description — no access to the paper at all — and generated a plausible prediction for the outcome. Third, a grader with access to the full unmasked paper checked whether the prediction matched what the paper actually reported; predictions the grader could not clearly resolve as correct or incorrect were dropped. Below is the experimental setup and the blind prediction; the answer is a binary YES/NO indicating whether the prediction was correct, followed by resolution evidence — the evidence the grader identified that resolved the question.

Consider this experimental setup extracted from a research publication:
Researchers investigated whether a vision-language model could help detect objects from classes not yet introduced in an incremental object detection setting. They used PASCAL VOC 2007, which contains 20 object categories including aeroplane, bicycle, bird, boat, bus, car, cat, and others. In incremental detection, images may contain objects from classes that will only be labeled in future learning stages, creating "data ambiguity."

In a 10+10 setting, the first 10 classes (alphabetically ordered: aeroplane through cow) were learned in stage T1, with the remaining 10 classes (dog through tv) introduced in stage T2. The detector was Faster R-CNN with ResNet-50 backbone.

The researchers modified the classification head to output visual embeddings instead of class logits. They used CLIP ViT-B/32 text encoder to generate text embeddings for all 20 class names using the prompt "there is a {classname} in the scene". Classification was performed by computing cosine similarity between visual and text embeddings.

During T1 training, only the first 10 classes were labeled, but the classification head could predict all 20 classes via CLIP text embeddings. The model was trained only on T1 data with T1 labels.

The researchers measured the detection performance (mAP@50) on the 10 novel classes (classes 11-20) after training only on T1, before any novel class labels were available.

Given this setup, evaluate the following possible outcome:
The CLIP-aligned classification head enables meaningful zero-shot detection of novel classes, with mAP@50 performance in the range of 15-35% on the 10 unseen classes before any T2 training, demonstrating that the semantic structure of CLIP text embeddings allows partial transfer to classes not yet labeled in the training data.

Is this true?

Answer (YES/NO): NO